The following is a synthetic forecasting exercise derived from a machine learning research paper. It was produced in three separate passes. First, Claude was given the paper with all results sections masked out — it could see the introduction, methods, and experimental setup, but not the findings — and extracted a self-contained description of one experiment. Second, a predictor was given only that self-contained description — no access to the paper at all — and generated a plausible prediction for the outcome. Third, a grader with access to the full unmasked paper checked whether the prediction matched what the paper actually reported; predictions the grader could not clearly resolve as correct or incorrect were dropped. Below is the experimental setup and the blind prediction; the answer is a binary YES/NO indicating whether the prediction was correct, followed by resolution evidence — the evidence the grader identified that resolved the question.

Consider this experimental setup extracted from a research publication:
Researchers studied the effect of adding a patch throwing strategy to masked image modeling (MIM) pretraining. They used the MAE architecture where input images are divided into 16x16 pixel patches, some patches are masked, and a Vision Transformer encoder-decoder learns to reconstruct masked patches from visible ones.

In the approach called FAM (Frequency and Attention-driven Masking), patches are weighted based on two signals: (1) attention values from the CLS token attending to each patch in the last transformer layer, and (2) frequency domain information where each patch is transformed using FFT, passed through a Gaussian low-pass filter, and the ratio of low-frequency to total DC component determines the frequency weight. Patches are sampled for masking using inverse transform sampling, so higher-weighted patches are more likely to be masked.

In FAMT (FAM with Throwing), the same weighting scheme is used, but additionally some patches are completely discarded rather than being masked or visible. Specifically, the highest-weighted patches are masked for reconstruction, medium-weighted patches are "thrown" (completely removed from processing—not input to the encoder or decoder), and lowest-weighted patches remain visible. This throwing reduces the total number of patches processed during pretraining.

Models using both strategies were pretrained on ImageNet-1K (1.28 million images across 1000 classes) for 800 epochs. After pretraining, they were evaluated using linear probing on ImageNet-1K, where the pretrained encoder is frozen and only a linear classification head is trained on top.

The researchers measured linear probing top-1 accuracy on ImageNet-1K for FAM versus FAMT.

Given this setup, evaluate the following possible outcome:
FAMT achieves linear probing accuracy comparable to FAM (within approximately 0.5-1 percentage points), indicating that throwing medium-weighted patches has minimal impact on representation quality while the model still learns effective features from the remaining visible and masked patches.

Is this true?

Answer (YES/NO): NO